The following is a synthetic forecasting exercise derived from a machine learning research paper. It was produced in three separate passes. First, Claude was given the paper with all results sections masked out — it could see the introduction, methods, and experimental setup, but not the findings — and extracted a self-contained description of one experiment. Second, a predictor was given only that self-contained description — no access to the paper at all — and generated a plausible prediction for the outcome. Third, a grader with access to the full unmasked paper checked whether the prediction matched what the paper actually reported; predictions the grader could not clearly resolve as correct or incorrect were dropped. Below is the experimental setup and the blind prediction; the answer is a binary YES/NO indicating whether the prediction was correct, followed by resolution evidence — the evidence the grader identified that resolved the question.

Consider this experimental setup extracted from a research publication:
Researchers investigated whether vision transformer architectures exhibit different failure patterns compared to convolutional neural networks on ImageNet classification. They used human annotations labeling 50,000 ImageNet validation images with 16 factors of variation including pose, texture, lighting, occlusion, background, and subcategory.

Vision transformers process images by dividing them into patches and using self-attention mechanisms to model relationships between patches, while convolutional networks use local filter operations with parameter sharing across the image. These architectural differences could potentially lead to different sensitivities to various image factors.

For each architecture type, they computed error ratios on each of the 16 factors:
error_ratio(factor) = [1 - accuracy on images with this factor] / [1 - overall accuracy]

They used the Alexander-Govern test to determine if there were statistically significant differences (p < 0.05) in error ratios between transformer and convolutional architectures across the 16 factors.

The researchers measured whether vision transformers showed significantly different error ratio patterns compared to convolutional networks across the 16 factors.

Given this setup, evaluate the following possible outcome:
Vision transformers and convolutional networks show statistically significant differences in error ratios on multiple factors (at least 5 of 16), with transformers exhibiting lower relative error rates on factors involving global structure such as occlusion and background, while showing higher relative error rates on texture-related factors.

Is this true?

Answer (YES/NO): NO